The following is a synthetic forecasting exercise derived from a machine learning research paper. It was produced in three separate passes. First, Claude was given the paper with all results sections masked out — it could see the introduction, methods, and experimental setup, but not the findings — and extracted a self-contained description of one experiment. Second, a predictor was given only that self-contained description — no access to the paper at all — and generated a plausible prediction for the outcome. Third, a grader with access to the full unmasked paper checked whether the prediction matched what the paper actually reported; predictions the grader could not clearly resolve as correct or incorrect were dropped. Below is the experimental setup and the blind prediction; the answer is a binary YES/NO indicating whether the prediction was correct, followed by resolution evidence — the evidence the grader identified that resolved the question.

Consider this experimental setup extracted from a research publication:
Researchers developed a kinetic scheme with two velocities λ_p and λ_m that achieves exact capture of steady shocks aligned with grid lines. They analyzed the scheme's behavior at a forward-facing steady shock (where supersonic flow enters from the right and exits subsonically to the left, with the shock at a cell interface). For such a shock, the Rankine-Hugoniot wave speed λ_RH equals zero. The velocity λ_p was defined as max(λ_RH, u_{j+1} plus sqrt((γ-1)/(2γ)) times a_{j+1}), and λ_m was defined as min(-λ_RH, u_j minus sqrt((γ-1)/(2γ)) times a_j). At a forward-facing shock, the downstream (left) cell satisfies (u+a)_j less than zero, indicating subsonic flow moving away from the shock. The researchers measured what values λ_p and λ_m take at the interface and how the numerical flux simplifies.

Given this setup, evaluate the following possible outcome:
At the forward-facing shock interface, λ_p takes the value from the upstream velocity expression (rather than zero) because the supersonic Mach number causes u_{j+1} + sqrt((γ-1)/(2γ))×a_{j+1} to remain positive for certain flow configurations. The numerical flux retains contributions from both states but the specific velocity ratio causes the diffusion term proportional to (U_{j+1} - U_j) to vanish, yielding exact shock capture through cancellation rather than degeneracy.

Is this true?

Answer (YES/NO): NO